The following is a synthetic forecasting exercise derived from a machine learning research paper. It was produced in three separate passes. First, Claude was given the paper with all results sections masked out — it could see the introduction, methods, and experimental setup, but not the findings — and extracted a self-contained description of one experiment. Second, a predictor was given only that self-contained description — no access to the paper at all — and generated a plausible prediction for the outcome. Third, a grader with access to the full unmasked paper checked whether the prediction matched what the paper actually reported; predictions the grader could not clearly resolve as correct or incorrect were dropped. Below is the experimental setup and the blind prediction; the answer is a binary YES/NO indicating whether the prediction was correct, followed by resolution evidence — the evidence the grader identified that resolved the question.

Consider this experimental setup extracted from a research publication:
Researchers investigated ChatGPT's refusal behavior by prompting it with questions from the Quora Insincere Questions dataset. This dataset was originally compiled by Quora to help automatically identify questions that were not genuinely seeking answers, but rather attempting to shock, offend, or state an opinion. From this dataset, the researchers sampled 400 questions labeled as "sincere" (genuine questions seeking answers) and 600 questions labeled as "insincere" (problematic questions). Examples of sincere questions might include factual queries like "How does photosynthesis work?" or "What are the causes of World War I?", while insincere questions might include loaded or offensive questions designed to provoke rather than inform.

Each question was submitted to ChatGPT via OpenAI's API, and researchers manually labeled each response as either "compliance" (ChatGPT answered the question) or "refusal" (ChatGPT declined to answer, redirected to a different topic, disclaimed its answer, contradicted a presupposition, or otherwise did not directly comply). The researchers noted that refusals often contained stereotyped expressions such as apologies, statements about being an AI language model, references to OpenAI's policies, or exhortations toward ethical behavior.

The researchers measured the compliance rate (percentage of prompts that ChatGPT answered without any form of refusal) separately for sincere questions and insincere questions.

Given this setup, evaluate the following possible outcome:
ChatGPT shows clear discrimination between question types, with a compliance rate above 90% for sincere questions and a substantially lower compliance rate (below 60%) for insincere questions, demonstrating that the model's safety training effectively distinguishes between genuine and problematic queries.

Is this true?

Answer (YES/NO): YES